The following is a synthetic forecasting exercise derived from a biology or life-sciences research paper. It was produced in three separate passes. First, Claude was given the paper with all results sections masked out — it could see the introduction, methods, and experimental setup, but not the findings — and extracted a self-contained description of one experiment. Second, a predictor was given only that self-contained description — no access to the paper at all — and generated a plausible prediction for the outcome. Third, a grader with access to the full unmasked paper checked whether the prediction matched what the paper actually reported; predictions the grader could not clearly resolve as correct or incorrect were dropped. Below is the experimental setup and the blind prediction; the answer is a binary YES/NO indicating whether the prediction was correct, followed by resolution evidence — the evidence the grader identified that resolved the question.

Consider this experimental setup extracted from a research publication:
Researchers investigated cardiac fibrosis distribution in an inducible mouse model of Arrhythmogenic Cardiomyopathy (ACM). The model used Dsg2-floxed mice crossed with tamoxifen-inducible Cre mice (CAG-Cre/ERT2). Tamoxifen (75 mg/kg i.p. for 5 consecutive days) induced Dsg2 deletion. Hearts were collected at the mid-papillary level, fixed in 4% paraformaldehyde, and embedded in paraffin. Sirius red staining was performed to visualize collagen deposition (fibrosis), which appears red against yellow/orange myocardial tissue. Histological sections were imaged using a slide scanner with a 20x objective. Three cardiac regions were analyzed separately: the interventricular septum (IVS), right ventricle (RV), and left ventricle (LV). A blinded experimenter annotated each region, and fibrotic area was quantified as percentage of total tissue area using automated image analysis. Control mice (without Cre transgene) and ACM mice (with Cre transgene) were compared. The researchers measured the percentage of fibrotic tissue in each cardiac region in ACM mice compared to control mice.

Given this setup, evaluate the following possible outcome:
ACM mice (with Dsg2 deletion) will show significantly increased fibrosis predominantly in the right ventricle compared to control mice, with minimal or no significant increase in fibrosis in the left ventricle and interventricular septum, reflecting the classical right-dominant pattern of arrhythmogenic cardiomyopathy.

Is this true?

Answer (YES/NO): NO